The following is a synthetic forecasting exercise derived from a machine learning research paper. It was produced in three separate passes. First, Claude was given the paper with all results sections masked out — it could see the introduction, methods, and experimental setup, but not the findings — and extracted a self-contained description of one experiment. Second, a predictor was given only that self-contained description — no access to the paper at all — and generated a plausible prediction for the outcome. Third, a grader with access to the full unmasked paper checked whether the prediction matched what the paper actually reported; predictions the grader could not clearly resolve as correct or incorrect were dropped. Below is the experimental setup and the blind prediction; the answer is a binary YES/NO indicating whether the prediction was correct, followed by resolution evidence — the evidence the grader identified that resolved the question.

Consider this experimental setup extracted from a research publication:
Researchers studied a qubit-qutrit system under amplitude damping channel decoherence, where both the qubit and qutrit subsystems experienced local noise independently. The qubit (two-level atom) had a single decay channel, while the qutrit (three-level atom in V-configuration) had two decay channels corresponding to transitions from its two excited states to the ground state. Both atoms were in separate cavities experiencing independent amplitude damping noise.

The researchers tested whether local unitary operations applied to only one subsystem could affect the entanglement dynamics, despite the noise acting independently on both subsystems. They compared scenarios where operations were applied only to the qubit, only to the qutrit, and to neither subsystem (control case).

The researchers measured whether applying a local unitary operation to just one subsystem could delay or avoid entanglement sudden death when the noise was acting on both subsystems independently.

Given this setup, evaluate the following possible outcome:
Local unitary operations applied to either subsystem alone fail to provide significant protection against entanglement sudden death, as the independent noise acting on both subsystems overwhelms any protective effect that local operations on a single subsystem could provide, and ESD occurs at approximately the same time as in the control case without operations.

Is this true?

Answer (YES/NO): NO